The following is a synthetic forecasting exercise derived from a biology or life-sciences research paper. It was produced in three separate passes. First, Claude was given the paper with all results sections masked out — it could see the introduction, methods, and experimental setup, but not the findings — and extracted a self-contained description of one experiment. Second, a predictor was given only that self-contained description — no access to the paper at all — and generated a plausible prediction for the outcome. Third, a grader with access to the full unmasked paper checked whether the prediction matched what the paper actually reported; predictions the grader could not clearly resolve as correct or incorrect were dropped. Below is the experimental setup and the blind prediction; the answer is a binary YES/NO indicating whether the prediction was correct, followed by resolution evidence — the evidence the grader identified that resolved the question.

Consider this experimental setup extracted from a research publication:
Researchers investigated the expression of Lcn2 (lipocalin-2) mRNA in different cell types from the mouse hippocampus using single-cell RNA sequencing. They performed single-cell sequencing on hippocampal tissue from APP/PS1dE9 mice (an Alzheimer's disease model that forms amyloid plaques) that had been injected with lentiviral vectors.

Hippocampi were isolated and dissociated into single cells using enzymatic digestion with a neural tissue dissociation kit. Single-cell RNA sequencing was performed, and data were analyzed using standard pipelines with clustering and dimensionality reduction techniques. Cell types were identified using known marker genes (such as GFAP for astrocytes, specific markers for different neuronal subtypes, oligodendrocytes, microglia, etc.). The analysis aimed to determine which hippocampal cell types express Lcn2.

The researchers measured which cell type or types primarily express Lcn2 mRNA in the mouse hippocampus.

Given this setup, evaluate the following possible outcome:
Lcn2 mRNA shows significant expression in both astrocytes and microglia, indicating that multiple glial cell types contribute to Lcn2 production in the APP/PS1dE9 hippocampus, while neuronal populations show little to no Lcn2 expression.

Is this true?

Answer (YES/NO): NO